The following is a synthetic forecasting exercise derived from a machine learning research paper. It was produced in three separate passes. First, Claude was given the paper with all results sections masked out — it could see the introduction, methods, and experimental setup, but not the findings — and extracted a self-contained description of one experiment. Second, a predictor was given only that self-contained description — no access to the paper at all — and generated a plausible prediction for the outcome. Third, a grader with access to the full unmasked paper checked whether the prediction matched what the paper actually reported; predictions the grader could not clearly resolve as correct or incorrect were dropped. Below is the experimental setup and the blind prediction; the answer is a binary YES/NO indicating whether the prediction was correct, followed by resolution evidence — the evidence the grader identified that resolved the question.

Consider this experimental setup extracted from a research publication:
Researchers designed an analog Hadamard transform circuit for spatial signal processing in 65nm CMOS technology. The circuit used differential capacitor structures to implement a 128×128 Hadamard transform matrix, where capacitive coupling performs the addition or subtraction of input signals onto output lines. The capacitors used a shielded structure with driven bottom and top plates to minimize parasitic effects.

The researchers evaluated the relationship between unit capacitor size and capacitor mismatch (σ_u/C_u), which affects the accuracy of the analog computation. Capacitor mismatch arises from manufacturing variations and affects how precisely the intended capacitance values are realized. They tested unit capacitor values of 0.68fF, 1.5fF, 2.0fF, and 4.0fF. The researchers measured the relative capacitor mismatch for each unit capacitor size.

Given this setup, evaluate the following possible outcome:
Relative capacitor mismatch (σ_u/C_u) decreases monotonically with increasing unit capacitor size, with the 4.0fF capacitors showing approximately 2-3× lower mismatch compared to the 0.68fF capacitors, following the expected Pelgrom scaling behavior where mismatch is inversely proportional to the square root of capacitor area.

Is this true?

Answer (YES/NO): NO